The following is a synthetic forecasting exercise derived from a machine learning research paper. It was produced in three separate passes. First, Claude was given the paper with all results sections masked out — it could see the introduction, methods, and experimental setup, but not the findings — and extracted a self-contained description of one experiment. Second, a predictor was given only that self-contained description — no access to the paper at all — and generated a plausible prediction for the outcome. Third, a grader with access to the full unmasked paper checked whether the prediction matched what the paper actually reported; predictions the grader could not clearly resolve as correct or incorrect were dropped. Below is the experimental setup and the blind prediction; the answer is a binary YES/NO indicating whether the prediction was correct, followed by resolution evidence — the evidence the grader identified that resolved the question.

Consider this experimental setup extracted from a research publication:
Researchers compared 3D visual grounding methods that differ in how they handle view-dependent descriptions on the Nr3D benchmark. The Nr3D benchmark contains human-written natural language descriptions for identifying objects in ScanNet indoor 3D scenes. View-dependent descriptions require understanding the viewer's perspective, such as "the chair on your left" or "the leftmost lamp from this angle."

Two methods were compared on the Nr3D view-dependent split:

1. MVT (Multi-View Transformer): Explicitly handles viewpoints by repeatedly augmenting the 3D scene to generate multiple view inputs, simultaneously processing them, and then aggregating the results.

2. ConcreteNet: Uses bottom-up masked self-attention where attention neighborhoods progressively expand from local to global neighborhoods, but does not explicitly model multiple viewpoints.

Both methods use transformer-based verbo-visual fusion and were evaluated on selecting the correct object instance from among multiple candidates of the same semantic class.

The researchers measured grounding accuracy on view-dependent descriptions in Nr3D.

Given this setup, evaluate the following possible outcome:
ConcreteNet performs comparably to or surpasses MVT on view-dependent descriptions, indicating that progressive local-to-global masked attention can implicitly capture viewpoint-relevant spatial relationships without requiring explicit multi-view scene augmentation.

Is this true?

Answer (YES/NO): NO